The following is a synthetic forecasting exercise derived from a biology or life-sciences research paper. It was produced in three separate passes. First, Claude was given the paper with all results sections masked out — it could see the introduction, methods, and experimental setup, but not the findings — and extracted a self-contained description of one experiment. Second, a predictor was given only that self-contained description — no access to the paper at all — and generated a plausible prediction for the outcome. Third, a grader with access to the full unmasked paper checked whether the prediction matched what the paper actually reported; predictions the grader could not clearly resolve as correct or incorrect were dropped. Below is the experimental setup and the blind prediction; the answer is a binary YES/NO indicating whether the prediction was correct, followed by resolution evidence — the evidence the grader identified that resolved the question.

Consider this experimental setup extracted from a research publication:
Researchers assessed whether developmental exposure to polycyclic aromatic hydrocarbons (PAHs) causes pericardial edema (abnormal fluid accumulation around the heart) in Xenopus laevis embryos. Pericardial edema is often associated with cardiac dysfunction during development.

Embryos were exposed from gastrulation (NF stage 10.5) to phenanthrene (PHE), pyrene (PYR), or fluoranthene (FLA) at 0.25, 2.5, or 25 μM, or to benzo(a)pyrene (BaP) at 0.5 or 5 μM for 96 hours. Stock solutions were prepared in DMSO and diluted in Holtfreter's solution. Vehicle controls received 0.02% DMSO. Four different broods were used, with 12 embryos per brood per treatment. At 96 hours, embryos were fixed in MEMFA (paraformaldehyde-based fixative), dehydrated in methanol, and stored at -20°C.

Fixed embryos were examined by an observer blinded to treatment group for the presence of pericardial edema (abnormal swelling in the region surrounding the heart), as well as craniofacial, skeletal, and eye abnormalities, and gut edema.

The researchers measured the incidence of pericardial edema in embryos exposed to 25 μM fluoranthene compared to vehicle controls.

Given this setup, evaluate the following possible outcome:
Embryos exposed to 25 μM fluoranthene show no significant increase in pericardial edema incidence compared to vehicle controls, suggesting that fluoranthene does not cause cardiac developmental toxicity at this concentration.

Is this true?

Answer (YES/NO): NO